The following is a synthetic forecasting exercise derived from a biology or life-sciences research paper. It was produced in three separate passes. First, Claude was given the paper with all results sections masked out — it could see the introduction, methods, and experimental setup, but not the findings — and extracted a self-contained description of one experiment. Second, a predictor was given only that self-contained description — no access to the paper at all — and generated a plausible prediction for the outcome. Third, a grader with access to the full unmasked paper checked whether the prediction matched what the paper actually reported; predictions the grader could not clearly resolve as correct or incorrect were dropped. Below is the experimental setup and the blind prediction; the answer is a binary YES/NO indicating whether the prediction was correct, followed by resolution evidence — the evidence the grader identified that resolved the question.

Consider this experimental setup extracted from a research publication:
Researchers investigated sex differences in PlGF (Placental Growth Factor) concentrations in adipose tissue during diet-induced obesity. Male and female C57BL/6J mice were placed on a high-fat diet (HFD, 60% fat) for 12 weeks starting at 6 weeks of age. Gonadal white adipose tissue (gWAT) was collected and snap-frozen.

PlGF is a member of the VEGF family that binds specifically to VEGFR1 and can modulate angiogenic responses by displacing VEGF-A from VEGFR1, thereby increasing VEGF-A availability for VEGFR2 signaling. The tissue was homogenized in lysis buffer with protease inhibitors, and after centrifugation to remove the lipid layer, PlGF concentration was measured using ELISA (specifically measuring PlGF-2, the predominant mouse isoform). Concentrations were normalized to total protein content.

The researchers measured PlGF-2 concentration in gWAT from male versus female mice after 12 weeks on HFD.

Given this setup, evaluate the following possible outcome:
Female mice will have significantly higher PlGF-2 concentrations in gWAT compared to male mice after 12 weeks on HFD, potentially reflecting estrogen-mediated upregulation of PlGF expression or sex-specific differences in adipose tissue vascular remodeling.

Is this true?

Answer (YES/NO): NO